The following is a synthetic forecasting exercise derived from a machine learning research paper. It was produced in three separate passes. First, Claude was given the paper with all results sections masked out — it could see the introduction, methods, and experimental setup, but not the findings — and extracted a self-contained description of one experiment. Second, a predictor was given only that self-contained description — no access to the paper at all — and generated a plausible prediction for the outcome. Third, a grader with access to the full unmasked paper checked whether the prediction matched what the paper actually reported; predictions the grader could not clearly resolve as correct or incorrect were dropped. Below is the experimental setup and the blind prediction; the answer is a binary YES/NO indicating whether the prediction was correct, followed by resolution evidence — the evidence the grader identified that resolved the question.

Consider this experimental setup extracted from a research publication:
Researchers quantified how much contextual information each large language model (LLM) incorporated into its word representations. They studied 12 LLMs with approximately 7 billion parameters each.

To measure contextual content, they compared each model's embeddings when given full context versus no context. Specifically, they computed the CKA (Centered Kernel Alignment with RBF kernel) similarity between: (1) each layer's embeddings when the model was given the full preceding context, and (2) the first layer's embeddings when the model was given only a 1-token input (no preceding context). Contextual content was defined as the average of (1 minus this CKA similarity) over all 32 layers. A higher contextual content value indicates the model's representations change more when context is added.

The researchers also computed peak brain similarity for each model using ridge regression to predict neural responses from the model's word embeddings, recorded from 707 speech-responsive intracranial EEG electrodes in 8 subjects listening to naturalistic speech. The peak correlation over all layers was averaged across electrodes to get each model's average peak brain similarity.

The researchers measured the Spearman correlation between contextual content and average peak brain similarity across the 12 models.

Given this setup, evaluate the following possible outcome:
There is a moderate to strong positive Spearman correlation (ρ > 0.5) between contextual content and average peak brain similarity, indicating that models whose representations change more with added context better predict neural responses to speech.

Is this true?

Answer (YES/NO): YES